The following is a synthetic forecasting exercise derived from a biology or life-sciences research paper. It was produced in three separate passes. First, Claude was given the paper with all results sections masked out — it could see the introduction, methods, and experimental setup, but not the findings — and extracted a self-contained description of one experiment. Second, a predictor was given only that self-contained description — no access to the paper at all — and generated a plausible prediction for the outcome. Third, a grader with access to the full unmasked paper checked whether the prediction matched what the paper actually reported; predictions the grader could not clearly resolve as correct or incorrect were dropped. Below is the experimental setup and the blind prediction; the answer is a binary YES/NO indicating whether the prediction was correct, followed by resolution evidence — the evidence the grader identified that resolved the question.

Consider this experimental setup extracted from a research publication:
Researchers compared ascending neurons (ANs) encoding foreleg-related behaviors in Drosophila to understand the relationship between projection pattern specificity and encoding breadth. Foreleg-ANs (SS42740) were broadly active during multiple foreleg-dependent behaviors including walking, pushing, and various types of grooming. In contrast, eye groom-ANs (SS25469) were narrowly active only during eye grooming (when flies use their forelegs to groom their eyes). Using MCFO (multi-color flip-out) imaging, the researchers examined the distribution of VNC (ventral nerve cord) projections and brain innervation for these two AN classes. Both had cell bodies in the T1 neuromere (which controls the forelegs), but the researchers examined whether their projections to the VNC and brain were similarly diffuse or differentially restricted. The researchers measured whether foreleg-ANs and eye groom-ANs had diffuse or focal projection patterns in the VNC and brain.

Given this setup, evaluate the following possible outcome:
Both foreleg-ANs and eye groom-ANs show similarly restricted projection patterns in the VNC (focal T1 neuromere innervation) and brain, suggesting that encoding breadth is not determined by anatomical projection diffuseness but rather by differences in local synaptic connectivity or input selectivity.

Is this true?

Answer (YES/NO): NO